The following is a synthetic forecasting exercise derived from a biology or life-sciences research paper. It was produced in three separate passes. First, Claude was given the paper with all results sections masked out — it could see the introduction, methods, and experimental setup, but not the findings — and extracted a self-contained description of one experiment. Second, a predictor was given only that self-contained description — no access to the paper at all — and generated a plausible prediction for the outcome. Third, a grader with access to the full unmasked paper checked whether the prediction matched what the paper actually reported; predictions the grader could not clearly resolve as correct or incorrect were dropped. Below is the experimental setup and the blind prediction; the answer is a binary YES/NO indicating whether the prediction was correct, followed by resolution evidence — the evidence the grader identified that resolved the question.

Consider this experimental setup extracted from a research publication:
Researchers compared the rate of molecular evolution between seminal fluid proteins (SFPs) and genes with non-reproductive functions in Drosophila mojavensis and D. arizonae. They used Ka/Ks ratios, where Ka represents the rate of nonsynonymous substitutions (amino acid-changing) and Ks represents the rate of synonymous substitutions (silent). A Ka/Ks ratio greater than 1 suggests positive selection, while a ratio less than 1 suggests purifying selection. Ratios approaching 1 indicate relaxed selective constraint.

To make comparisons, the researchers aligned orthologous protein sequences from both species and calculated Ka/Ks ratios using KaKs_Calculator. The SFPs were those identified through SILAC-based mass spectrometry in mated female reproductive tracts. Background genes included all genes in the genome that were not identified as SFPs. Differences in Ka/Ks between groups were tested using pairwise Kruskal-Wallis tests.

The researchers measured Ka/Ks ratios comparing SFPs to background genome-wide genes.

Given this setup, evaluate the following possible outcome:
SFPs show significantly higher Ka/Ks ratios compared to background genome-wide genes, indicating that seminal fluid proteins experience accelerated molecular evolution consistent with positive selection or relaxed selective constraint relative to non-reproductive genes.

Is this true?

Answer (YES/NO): NO